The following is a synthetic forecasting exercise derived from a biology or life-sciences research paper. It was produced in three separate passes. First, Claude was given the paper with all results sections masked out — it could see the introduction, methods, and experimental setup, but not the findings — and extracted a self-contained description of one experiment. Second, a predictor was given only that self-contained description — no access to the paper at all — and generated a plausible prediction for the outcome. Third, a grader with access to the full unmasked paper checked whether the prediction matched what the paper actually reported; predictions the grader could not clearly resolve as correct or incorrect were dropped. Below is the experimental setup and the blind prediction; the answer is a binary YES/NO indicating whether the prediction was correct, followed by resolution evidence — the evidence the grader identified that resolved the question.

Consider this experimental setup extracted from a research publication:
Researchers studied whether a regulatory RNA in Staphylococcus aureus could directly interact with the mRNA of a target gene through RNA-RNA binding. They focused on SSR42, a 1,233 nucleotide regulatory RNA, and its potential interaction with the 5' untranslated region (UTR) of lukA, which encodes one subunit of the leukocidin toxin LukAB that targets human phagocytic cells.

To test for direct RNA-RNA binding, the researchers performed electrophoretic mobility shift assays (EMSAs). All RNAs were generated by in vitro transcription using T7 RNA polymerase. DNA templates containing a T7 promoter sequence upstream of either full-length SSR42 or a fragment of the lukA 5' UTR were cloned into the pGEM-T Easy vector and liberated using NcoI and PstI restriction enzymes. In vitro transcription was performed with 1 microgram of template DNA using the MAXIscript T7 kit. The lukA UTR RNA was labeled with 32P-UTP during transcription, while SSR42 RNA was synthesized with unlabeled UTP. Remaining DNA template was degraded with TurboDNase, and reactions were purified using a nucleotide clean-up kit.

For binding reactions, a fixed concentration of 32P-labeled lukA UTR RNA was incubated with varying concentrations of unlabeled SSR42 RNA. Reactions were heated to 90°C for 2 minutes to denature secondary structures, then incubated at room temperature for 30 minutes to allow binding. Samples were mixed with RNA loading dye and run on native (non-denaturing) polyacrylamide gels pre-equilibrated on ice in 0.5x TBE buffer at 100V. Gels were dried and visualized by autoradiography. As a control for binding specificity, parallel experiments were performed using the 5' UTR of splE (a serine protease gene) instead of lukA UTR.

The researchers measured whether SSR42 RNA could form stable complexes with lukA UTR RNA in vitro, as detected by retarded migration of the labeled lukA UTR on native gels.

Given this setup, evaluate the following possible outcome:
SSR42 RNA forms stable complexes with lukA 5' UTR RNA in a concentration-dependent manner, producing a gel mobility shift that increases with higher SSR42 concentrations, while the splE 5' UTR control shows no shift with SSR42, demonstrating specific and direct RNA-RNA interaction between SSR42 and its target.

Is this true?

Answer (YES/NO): YES